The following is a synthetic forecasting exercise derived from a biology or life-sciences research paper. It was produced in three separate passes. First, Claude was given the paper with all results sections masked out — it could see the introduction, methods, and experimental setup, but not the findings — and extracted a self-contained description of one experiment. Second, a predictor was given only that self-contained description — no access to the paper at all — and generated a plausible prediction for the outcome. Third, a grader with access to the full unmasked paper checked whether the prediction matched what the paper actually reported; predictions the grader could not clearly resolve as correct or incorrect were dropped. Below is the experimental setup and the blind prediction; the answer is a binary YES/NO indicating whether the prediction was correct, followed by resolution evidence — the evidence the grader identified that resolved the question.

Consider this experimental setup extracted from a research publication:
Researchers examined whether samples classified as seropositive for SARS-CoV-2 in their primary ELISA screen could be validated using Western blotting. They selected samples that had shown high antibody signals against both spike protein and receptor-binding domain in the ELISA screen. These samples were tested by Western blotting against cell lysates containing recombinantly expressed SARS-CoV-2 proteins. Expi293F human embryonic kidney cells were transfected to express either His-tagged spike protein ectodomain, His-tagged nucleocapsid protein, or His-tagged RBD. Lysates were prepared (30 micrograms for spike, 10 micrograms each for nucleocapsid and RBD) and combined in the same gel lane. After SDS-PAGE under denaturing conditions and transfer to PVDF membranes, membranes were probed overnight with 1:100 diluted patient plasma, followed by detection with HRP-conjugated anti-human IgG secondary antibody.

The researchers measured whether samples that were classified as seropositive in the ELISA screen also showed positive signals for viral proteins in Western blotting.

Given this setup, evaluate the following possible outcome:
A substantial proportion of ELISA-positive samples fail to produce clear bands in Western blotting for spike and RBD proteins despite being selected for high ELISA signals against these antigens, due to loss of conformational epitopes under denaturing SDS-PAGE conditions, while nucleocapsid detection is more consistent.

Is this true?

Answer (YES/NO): NO